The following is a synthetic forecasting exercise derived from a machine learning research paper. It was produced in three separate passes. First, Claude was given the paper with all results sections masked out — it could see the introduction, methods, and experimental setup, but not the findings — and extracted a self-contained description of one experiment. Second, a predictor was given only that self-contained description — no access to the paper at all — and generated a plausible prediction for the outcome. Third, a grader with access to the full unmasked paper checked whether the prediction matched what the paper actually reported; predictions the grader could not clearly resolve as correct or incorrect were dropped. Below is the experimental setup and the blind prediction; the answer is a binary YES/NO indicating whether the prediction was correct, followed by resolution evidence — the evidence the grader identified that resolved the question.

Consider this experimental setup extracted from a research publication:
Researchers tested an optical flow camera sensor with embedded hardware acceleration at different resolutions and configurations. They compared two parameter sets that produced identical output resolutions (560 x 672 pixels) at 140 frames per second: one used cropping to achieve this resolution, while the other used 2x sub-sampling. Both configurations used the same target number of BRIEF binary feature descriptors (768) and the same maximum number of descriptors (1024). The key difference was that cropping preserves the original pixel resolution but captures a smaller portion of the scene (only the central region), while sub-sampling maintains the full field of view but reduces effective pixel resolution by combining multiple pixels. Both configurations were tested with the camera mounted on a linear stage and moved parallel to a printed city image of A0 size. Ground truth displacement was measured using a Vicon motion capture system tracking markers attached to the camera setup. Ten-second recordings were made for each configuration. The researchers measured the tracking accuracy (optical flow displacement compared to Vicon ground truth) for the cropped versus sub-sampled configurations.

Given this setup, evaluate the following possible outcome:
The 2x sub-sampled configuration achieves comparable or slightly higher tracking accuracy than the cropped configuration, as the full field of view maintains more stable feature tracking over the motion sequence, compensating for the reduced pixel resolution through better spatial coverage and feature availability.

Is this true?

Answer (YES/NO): NO